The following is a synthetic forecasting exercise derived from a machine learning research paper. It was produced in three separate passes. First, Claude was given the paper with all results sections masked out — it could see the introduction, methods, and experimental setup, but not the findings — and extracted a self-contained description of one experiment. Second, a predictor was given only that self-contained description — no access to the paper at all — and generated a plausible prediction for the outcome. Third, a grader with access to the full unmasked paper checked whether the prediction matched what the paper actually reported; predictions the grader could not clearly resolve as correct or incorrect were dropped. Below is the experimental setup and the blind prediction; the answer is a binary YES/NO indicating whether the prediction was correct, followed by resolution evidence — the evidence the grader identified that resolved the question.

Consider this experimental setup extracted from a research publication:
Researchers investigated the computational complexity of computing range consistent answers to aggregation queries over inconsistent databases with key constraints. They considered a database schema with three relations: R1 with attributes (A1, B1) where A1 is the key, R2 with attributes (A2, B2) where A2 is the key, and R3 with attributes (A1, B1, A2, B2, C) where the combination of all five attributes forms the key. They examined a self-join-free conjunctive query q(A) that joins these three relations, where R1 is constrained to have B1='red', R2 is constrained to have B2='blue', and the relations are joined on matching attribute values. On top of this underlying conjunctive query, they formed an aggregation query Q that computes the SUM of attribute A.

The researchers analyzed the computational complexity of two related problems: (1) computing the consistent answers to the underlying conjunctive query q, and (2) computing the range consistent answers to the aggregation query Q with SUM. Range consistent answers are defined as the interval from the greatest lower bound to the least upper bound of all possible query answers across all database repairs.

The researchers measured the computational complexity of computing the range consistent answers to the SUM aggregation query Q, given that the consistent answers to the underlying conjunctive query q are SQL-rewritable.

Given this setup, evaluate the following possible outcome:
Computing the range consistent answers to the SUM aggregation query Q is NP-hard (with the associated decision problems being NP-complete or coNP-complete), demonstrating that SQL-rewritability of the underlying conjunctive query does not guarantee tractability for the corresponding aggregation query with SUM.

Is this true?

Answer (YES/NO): YES